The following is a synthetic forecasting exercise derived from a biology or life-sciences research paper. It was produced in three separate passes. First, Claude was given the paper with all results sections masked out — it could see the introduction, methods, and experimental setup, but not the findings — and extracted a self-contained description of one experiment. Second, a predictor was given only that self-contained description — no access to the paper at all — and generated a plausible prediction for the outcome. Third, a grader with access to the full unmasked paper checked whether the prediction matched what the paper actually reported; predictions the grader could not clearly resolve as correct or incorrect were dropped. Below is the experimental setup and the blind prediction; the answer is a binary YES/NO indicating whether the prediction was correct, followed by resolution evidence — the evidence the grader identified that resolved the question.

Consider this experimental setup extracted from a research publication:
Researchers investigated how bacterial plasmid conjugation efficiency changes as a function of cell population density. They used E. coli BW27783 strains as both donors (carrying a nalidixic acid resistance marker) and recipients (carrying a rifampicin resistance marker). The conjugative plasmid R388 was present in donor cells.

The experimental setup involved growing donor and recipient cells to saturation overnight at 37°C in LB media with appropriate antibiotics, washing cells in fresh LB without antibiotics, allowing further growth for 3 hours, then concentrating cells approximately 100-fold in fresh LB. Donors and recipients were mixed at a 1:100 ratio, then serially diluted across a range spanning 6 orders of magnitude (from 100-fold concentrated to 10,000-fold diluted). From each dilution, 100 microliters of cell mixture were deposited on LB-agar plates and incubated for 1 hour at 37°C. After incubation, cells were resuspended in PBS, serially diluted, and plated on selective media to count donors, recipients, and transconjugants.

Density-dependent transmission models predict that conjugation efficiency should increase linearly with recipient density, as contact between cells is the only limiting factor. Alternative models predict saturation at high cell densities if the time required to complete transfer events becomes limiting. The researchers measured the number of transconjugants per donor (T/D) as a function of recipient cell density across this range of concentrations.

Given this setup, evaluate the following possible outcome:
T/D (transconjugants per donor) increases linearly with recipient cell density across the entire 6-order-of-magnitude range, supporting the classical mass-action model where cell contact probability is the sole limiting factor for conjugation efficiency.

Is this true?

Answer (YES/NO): NO